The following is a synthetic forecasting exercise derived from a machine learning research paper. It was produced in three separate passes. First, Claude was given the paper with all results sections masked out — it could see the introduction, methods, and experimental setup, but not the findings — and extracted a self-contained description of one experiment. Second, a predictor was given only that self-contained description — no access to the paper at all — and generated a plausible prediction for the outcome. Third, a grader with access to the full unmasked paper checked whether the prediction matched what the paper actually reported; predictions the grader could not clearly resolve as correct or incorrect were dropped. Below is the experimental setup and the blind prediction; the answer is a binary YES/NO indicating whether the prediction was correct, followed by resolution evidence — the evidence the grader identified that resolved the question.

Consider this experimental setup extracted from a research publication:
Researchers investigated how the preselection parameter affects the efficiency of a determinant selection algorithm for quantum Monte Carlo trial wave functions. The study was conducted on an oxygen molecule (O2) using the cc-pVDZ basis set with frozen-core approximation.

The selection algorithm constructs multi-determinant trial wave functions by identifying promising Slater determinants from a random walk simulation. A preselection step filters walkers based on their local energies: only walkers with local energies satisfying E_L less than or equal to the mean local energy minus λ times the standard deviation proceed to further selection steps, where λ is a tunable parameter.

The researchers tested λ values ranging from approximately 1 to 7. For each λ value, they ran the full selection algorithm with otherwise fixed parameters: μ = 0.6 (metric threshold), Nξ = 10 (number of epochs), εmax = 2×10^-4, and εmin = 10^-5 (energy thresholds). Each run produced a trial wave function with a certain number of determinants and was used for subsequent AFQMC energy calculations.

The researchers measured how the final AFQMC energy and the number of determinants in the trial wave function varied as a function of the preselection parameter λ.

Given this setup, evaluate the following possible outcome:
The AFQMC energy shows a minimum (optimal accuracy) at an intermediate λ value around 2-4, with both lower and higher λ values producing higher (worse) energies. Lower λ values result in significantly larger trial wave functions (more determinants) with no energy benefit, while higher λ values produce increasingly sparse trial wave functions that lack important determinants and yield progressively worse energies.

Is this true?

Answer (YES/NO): NO